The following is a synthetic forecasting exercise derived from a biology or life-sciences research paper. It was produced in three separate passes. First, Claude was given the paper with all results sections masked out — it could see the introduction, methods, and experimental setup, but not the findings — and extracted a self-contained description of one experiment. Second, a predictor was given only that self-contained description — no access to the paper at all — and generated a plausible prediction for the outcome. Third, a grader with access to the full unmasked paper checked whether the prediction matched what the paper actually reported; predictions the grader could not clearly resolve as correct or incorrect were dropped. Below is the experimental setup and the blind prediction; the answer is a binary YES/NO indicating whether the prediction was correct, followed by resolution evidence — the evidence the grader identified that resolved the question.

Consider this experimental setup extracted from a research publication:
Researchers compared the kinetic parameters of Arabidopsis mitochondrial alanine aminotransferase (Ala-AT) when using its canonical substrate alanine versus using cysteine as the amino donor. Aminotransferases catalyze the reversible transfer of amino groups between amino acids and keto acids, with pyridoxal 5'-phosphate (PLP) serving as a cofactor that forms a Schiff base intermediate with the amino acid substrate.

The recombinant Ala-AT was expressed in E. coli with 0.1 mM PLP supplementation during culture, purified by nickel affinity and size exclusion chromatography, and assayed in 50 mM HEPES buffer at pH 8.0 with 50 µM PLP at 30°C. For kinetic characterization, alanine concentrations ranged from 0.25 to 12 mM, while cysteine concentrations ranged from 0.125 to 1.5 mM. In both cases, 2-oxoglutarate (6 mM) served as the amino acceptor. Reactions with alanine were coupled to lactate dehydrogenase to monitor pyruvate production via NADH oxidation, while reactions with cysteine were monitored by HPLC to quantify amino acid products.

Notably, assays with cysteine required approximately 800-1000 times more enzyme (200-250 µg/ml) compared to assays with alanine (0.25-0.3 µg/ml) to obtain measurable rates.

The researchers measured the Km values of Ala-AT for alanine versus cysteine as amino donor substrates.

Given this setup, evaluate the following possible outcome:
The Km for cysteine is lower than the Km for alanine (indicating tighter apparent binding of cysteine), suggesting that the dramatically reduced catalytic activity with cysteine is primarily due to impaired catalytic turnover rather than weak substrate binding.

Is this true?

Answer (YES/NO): YES